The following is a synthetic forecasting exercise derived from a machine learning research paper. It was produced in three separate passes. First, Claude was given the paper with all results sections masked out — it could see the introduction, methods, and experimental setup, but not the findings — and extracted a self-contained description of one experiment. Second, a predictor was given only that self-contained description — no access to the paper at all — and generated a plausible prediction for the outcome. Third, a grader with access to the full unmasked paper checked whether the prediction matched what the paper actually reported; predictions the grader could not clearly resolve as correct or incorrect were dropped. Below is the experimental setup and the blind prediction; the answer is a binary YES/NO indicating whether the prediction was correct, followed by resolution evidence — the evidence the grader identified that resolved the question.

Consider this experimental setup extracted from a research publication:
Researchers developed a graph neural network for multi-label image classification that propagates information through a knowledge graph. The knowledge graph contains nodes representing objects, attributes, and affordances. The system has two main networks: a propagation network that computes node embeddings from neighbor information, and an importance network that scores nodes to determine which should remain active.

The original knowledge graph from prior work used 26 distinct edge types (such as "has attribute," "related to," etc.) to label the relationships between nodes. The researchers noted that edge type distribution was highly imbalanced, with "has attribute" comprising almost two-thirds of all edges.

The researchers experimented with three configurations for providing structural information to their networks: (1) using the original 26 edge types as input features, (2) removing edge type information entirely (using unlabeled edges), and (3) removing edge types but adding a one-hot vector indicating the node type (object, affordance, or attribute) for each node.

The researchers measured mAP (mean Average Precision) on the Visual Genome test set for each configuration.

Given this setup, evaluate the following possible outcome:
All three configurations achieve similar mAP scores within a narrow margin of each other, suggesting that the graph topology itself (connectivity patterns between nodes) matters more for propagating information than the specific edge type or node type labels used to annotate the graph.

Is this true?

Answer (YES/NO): NO